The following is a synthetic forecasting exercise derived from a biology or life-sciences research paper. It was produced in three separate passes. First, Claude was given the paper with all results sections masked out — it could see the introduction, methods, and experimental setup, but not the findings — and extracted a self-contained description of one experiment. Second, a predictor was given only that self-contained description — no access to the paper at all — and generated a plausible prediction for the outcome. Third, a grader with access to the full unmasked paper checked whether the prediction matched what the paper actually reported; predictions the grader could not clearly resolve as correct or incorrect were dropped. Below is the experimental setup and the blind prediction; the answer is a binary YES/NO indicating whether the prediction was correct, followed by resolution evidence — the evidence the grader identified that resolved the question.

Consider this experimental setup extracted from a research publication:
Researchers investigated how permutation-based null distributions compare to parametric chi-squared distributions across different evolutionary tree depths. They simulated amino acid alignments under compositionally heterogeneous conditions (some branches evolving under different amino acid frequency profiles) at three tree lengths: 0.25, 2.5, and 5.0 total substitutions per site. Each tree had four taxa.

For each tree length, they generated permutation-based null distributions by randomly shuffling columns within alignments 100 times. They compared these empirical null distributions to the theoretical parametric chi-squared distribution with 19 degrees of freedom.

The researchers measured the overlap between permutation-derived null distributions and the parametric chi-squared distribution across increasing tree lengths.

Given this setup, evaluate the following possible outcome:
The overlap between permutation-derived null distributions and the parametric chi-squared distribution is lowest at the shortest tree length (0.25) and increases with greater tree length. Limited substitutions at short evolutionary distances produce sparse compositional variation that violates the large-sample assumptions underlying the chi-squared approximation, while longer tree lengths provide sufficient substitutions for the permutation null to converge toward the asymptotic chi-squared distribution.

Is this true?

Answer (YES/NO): NO